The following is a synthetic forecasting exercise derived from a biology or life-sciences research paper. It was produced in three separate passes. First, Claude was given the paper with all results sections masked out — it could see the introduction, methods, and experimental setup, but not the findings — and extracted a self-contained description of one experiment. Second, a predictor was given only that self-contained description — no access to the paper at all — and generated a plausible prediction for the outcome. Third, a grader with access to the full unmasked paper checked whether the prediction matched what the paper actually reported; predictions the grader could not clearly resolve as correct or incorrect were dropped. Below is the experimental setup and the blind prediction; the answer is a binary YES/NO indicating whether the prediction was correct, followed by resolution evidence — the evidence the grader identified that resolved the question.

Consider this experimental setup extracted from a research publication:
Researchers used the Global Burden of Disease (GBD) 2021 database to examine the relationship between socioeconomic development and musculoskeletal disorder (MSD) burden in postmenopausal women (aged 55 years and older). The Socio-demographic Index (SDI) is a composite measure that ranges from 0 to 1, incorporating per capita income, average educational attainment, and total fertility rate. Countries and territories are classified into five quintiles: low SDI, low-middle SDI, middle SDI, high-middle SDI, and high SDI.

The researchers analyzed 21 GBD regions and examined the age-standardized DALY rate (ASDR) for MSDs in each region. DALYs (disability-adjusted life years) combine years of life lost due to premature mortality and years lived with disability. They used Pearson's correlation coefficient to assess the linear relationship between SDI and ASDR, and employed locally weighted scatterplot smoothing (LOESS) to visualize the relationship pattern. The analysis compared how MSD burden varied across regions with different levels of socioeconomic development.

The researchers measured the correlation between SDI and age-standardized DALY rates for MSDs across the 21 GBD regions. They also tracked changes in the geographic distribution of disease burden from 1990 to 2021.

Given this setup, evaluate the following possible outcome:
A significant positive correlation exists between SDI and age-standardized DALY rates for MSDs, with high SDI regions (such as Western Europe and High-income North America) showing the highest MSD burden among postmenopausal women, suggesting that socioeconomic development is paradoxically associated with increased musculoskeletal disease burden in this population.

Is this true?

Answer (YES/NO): YES